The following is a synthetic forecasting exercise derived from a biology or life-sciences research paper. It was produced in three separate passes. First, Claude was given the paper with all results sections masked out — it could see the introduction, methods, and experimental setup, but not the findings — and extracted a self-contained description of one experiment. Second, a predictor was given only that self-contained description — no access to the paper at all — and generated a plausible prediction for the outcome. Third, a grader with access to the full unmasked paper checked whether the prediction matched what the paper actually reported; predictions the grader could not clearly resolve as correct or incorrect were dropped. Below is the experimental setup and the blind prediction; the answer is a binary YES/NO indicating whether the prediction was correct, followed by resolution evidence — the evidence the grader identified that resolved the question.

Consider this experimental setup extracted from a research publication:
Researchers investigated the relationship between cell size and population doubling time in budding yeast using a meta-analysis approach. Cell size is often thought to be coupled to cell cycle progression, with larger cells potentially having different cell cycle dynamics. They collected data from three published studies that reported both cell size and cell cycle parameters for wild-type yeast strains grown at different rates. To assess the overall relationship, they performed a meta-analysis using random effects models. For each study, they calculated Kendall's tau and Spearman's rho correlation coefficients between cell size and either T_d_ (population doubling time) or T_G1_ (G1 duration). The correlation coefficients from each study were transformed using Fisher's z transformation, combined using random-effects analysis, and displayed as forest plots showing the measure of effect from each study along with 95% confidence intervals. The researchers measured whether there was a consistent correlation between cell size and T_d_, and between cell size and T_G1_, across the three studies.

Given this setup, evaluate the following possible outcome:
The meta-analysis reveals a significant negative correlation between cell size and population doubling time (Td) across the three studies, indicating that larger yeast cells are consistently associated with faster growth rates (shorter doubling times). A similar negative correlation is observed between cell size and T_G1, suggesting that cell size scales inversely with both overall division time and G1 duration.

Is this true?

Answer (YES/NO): NO